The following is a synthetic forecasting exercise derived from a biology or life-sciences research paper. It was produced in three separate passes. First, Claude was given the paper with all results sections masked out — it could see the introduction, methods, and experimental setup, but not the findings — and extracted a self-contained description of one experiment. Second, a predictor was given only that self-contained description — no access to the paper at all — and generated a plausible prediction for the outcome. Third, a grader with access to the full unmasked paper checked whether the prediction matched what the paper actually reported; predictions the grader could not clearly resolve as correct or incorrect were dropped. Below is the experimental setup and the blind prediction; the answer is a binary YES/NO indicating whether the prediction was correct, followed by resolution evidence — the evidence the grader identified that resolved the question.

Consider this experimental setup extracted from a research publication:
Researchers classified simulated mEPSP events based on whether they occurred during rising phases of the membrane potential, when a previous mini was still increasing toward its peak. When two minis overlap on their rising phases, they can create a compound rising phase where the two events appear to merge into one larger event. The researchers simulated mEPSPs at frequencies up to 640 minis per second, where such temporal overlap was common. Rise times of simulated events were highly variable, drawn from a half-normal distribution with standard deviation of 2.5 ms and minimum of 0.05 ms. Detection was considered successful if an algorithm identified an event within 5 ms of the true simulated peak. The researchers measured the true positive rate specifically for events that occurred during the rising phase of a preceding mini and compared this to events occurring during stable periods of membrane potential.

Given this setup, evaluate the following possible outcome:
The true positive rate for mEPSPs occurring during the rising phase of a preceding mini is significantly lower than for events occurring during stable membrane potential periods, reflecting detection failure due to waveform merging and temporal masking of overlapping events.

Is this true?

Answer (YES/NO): YES